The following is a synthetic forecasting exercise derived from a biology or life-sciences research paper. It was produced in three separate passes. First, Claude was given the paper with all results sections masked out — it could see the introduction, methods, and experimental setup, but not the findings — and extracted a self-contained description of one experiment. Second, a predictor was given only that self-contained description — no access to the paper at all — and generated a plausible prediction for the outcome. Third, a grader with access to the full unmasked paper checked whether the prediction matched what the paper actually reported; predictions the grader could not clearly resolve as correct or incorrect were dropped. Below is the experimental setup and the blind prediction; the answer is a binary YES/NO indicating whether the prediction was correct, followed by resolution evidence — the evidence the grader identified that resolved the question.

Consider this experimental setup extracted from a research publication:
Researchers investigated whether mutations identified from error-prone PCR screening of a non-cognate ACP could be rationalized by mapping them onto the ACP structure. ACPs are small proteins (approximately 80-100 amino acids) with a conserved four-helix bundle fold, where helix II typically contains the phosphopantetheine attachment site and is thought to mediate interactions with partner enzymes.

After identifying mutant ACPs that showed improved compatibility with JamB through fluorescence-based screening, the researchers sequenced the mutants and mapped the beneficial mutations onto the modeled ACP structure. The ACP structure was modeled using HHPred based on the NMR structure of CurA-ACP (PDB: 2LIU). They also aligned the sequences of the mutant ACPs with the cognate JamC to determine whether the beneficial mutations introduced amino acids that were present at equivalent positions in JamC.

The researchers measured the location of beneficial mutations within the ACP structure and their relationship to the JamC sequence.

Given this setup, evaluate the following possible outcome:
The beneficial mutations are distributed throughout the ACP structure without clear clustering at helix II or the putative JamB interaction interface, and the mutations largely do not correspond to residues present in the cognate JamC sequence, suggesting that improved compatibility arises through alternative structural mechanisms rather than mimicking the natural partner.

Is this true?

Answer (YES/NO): NO